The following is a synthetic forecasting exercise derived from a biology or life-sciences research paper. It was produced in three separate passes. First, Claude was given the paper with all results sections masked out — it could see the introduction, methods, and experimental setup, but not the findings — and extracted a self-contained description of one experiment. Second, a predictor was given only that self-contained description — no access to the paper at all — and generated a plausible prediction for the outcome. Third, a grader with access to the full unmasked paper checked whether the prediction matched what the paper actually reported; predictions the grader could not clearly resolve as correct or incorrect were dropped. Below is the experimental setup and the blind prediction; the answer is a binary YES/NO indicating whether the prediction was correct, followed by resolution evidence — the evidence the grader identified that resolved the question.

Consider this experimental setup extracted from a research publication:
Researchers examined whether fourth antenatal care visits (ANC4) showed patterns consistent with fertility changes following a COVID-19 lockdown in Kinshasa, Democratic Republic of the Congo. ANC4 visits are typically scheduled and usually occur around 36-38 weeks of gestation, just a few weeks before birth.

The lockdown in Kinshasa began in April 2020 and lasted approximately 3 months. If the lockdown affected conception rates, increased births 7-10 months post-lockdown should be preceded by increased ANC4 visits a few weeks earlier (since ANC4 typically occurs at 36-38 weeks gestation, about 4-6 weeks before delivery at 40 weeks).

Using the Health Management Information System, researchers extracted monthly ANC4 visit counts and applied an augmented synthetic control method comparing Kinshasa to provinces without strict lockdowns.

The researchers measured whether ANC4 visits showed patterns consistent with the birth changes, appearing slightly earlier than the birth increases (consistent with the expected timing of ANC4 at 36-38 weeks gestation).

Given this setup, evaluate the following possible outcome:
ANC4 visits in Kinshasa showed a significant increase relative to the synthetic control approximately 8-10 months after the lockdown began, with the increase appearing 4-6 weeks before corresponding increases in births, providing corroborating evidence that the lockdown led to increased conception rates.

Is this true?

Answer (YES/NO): NO